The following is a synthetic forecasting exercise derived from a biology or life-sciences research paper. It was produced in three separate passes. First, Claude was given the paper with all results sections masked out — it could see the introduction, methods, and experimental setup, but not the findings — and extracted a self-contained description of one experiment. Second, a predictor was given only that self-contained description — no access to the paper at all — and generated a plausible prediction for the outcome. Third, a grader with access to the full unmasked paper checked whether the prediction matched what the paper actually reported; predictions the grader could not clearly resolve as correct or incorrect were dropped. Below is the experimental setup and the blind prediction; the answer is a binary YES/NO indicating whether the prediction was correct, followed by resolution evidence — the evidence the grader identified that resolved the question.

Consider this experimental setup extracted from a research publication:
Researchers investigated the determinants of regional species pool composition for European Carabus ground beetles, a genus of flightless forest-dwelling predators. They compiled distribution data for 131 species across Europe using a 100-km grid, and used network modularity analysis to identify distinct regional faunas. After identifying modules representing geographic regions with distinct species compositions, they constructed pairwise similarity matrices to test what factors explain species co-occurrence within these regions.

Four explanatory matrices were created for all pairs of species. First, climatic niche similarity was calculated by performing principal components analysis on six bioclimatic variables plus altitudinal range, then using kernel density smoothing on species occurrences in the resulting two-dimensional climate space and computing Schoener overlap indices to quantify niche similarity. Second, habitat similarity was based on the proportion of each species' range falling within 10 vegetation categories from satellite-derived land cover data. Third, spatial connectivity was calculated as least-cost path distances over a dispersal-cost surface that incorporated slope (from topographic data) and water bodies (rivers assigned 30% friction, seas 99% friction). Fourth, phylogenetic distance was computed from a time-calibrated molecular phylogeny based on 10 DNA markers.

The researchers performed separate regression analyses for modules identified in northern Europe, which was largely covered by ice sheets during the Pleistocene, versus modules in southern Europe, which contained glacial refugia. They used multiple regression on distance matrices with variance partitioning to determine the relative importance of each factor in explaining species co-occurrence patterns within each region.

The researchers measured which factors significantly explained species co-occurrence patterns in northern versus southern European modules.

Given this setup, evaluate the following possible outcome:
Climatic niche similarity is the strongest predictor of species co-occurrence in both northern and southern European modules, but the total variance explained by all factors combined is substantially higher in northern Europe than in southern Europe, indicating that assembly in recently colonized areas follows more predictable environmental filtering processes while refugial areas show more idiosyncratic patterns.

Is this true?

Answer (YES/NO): NO